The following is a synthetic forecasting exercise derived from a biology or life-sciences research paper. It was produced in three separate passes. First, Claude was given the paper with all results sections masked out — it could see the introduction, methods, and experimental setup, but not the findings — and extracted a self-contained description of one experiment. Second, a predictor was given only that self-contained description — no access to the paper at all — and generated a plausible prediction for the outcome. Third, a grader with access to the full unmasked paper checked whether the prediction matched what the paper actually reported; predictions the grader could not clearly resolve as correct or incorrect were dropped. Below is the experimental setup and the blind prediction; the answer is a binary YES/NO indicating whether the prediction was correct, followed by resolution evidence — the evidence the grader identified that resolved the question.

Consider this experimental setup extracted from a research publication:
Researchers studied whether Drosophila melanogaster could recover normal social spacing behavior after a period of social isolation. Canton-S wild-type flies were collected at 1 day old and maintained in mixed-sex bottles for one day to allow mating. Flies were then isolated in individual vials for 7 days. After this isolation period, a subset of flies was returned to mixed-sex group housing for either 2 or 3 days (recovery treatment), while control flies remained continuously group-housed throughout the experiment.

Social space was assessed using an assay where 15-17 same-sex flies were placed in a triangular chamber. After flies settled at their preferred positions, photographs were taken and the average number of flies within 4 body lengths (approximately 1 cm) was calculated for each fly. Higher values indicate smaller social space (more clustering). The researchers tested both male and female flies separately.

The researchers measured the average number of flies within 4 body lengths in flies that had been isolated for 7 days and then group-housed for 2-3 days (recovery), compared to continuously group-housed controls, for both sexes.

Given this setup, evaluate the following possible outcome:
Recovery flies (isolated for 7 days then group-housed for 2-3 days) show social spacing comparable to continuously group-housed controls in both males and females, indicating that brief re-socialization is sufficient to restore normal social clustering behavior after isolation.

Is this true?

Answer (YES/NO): NO